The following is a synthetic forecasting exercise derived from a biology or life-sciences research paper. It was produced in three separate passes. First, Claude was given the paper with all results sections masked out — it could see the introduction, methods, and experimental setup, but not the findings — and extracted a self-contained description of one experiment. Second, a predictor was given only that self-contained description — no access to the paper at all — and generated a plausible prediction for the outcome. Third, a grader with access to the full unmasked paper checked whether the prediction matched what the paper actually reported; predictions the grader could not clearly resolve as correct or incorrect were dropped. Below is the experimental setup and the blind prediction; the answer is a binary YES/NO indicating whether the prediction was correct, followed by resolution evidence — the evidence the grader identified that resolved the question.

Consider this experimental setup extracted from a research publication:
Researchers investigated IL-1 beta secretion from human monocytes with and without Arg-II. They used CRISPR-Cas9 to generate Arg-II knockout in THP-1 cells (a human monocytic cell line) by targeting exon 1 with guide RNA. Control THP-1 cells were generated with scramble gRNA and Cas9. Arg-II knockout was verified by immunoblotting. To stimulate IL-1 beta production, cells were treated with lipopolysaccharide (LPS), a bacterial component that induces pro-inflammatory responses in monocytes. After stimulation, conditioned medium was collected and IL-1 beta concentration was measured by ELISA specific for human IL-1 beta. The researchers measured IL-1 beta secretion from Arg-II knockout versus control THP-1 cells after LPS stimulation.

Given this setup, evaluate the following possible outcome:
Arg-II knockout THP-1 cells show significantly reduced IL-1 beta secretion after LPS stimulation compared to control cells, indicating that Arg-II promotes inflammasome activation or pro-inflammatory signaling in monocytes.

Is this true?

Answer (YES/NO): YES